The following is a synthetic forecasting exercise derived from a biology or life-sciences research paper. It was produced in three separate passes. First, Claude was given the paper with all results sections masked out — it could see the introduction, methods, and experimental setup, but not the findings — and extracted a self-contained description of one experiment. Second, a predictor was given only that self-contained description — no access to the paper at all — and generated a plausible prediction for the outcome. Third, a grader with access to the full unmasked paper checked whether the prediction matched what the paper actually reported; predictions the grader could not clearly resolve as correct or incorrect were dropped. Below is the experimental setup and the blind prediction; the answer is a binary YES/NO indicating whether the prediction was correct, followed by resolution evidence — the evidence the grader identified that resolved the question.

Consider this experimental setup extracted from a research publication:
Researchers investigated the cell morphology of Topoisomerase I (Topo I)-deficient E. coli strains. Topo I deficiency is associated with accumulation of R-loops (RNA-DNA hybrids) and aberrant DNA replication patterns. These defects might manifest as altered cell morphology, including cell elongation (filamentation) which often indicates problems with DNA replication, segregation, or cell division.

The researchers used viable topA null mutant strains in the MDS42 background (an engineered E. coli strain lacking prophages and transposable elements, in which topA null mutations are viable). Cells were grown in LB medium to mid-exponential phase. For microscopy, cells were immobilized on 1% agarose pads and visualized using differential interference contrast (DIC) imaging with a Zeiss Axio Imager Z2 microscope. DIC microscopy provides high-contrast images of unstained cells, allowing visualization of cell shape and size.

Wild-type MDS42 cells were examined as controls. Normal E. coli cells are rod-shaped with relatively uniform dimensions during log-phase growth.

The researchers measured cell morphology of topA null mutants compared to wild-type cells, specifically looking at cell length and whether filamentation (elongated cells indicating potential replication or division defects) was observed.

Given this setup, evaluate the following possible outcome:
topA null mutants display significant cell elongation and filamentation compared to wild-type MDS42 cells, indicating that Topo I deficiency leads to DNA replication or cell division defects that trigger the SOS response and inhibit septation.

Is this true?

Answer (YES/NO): YES